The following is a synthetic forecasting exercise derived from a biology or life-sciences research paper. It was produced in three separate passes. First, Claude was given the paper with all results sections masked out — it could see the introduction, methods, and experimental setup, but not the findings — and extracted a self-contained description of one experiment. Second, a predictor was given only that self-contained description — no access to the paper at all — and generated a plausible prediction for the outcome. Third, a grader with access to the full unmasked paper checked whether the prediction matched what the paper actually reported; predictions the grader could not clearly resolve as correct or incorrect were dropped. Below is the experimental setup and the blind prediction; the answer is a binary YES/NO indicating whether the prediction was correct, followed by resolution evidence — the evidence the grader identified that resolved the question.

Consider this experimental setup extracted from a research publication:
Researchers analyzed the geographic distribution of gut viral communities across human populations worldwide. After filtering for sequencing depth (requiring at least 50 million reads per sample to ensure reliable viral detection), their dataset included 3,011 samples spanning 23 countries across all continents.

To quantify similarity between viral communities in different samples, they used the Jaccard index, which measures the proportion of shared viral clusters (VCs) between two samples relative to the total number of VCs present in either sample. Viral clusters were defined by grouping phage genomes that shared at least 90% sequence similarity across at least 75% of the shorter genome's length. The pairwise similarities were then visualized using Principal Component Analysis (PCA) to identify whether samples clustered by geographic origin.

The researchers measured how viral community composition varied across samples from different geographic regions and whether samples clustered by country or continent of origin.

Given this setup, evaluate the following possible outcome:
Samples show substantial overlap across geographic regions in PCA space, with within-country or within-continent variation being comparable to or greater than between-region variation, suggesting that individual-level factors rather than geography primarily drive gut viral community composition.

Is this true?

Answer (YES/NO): NO